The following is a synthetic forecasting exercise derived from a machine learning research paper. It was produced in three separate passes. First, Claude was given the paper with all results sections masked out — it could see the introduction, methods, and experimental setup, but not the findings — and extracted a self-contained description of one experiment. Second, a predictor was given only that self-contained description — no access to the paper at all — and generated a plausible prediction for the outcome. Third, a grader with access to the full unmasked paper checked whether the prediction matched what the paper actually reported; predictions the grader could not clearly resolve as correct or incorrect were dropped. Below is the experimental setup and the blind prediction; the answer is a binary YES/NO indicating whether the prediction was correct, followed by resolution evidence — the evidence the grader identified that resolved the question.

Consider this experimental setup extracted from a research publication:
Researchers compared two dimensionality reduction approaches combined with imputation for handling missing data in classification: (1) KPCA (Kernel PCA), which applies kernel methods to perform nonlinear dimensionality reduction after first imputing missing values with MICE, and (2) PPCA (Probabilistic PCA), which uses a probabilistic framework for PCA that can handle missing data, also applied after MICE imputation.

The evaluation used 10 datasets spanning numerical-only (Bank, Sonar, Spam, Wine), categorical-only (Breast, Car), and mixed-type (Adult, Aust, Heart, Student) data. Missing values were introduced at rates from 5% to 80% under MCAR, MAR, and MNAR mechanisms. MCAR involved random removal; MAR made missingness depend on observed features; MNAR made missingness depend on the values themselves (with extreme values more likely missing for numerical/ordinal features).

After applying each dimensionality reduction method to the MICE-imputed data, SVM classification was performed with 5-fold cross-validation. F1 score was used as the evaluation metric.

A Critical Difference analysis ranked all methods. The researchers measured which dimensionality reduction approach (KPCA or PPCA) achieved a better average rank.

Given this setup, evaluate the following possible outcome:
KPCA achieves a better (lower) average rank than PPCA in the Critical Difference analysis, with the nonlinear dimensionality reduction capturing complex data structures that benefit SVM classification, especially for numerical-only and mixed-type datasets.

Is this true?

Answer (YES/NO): YES